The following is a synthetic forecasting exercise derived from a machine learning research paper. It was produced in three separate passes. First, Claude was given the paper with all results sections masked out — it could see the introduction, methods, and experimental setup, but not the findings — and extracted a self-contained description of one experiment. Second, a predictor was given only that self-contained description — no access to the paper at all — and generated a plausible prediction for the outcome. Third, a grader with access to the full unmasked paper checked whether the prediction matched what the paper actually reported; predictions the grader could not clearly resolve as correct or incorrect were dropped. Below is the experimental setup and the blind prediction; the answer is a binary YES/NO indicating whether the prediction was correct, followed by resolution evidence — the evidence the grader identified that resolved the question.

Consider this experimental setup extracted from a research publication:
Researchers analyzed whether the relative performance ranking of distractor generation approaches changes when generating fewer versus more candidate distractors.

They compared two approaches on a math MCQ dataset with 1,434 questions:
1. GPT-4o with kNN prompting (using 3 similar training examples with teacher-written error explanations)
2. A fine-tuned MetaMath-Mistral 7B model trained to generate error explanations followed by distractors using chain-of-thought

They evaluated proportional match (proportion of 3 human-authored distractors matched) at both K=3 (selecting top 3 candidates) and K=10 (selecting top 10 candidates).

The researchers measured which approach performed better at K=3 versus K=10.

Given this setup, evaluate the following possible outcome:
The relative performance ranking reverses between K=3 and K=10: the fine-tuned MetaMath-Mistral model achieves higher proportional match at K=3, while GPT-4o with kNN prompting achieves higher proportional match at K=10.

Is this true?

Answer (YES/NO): NO